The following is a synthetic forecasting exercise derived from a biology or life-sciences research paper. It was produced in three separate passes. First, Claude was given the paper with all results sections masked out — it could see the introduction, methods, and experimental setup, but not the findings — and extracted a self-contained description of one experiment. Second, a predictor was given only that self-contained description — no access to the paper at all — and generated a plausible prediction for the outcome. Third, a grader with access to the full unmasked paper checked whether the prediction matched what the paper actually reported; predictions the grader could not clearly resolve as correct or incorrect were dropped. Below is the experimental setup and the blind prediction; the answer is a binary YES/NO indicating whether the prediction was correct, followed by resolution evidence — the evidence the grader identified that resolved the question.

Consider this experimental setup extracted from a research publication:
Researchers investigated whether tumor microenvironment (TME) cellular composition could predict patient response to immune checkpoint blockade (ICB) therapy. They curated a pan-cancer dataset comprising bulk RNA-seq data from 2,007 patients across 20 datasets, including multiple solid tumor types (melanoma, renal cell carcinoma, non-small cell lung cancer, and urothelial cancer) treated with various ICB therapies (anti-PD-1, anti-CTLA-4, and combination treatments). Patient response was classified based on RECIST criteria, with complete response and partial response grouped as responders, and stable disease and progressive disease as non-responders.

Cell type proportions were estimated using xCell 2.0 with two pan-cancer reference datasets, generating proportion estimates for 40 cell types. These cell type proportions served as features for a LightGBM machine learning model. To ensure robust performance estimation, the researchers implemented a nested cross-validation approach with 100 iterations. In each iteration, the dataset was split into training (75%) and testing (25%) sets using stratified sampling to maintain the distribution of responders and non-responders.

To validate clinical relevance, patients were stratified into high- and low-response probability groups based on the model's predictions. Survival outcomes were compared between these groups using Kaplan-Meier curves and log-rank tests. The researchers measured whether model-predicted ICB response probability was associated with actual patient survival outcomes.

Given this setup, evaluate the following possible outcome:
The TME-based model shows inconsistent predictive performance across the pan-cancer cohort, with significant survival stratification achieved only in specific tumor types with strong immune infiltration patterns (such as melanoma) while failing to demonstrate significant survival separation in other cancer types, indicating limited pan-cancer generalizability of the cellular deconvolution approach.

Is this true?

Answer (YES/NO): NO